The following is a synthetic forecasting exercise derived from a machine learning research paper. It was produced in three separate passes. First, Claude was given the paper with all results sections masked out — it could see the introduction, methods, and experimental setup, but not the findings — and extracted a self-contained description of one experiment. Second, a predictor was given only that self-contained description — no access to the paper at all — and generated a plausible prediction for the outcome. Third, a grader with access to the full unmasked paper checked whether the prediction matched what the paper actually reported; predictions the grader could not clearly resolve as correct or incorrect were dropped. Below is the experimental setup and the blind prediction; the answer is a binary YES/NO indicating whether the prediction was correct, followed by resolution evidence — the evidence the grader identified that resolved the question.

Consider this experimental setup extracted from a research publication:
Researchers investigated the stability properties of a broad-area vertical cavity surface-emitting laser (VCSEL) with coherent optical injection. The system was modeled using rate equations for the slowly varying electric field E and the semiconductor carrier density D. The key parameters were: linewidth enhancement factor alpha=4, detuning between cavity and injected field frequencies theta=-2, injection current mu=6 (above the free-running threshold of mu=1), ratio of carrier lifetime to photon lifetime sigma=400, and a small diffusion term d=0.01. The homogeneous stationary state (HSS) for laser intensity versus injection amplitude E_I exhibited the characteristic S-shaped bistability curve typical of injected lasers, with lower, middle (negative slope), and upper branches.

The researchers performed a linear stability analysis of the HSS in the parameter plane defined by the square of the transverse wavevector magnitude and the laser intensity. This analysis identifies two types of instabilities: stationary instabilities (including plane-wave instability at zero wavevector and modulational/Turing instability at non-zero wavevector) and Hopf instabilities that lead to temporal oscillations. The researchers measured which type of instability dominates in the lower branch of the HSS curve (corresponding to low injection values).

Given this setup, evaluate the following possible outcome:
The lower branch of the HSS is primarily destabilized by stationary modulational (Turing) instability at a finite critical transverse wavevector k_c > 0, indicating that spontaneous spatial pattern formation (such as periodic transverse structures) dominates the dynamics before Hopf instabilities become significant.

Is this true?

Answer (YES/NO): NO